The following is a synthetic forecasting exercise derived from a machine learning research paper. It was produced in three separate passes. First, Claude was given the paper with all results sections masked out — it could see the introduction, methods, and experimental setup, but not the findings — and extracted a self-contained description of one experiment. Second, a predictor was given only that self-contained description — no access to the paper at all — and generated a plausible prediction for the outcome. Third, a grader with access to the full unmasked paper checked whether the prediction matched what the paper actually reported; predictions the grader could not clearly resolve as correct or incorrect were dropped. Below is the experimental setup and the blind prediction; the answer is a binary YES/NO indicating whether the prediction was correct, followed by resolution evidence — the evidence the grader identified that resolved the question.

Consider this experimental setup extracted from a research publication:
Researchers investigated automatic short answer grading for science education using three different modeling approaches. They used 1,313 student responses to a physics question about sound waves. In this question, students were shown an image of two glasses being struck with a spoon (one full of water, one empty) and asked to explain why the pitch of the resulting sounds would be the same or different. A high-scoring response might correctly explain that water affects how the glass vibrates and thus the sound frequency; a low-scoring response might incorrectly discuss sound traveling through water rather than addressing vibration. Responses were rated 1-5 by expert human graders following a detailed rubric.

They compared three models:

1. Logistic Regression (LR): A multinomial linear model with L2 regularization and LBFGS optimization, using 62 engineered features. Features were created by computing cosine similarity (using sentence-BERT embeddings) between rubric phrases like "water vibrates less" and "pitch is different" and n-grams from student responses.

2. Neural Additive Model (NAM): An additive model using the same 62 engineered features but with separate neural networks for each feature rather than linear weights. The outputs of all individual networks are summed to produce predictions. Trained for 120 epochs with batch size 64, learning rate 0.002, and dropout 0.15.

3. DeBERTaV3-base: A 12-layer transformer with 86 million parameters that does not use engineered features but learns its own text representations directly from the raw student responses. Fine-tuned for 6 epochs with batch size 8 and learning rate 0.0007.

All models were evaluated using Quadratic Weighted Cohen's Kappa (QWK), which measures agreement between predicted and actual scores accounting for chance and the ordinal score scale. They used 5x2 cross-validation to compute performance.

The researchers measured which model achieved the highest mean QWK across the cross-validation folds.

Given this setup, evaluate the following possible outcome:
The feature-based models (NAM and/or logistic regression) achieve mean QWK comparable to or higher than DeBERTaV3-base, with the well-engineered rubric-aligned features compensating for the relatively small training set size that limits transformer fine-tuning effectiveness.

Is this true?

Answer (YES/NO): NO